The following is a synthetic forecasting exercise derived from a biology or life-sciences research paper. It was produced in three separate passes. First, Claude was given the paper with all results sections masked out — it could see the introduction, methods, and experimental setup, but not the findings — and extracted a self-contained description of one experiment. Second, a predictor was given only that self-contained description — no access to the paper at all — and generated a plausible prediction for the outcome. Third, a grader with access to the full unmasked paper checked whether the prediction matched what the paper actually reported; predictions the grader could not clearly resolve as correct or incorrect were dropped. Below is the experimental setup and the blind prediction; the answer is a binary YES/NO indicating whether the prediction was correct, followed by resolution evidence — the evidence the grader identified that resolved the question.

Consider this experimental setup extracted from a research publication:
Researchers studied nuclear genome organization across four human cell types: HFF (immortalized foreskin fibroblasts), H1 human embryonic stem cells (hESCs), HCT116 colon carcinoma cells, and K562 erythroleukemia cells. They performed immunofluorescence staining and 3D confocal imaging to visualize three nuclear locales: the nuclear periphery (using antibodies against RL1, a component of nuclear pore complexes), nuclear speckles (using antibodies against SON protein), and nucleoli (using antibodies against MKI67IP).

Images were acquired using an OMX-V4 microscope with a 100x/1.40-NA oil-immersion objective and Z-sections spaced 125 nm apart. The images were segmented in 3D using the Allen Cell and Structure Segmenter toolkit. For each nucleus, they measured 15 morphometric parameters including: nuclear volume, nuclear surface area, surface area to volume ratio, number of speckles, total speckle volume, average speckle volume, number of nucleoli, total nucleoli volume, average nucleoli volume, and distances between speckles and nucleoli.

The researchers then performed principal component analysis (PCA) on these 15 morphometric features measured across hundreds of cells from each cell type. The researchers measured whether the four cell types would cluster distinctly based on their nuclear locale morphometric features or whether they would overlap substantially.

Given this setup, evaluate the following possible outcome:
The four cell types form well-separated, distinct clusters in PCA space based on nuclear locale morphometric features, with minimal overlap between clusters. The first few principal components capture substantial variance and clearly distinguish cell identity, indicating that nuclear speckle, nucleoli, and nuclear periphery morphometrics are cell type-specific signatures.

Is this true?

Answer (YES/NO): NO